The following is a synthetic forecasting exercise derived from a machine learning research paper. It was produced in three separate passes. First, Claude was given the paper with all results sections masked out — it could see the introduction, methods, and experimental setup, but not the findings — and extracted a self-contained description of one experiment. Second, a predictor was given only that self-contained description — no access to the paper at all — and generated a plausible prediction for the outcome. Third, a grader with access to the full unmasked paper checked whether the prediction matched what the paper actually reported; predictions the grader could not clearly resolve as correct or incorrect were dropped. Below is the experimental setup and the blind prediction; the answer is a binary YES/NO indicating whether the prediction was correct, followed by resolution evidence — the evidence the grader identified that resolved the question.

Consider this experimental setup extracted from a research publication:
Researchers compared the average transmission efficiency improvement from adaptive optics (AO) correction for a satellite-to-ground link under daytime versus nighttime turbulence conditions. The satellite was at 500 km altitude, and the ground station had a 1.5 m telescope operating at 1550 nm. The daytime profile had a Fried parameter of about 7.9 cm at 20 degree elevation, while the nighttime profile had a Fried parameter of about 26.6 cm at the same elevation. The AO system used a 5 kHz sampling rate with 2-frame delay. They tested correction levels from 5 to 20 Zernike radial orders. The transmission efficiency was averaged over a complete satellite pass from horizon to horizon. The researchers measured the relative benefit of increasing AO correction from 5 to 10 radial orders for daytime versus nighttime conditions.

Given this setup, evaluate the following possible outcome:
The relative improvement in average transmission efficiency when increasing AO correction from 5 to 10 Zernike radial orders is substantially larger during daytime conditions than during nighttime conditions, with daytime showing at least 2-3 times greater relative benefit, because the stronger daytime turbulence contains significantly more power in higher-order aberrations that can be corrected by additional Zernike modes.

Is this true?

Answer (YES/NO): YES